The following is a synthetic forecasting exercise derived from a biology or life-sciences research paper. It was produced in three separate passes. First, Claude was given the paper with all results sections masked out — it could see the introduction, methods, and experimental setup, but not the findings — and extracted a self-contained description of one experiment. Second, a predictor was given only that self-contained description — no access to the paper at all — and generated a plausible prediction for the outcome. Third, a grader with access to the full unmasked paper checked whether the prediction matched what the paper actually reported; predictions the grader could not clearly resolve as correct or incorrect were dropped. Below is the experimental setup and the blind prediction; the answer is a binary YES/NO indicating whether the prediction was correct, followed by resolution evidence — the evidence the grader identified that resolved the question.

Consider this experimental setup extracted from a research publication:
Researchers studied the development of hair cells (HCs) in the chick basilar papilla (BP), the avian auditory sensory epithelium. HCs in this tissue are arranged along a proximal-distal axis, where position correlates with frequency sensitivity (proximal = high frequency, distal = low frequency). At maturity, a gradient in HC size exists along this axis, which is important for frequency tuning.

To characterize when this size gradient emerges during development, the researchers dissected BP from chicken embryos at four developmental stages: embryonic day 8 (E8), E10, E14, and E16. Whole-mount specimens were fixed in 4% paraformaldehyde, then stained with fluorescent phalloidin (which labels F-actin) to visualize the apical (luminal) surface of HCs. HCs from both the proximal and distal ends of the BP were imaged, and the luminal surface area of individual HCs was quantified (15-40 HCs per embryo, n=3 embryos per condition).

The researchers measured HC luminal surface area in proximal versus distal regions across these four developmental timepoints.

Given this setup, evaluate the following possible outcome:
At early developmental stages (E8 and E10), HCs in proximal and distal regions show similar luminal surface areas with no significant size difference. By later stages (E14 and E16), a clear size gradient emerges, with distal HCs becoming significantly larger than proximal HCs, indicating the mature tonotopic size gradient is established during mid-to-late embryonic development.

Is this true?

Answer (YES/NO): NO